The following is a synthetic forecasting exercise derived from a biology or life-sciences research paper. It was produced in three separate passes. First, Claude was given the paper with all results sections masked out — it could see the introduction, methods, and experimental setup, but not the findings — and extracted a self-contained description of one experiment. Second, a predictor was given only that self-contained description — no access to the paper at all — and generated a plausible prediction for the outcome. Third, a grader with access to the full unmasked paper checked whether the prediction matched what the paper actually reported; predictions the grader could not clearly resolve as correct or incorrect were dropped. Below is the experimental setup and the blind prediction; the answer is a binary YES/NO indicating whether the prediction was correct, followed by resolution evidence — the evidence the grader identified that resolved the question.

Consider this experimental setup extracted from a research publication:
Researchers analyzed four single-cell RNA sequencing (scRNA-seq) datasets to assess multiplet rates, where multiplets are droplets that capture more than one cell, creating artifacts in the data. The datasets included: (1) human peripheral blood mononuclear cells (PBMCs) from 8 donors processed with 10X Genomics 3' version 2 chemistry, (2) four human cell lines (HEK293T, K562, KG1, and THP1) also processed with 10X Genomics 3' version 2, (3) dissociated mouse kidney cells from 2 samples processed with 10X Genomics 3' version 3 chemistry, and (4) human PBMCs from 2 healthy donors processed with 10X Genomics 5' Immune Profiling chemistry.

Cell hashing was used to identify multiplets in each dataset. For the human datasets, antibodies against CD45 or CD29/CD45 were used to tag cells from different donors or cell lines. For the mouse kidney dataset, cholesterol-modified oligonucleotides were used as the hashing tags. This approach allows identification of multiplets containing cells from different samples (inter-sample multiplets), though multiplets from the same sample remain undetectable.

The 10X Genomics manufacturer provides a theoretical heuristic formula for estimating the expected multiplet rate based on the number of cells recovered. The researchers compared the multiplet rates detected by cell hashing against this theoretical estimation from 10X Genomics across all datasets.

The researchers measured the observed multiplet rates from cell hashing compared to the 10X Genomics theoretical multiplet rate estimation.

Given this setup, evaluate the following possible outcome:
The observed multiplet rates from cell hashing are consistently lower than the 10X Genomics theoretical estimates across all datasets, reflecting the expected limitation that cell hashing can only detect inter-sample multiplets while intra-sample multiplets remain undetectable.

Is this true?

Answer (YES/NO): NO